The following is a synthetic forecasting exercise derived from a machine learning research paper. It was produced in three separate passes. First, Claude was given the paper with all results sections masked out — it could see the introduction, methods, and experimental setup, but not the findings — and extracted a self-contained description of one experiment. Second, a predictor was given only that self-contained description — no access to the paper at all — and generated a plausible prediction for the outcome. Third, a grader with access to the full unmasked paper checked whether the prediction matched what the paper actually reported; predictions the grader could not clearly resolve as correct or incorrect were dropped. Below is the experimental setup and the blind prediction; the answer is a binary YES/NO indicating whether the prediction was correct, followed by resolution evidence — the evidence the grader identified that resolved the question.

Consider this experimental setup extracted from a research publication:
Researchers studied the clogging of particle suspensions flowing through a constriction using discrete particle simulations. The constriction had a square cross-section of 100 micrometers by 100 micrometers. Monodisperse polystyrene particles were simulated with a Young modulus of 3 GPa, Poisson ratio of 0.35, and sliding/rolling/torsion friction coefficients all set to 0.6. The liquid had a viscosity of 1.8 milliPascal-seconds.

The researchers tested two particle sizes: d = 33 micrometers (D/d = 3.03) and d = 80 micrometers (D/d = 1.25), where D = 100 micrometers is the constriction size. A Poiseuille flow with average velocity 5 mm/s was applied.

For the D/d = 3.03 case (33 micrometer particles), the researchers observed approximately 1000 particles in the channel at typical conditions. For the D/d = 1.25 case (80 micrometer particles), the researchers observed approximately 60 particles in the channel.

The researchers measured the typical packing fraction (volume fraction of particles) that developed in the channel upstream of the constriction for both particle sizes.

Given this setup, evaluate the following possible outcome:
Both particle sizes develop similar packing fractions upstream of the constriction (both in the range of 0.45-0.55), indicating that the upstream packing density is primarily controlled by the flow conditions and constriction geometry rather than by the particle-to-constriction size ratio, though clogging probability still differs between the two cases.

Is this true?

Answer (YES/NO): NO